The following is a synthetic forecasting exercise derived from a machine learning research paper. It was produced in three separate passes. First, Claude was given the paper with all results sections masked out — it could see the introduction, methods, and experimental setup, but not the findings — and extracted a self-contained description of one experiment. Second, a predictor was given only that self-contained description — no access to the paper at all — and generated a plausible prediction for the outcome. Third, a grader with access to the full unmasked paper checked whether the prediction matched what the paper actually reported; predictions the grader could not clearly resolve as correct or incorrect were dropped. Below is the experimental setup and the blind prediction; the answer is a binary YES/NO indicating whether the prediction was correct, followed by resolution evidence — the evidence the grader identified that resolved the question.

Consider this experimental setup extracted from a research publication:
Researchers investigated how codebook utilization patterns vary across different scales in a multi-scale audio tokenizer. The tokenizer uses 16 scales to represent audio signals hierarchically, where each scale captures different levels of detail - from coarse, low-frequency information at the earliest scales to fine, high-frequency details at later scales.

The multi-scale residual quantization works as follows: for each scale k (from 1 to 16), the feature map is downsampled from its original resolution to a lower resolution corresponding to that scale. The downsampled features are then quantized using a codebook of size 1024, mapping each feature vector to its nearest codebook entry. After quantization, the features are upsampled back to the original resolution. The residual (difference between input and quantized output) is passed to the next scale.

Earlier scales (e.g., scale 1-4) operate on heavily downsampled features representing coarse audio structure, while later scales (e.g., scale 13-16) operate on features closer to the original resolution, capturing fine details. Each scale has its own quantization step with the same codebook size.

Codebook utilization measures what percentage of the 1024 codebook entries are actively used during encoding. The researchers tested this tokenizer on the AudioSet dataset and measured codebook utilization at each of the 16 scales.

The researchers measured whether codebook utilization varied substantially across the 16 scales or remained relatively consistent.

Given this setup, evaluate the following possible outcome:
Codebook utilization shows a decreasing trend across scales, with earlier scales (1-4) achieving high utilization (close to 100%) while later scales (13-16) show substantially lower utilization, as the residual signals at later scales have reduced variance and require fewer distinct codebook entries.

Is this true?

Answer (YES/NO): NO